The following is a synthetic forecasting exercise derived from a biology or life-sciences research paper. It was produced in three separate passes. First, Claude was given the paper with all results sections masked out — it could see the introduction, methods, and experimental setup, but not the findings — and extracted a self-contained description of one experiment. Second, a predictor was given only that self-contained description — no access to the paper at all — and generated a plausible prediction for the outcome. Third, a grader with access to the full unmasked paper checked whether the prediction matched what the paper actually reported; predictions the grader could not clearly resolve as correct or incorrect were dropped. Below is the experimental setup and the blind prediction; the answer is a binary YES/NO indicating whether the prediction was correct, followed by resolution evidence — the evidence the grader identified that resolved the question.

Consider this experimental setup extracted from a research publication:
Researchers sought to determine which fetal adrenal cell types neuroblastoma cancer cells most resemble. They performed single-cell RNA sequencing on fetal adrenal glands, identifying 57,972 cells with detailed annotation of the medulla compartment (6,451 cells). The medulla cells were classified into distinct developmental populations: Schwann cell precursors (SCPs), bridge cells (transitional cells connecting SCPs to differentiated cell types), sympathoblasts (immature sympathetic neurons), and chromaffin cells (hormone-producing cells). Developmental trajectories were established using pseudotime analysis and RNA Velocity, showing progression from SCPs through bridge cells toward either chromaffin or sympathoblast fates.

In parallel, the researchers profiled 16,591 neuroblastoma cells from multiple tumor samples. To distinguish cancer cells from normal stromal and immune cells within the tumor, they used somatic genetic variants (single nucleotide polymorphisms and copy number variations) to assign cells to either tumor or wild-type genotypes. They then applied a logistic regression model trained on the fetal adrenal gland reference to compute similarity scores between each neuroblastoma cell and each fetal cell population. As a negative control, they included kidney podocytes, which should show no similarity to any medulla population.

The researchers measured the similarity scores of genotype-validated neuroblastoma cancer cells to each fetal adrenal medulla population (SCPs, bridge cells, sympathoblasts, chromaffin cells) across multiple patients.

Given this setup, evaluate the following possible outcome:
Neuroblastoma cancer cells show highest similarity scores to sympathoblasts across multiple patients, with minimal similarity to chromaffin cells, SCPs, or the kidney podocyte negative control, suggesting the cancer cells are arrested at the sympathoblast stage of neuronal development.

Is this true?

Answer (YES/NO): YES